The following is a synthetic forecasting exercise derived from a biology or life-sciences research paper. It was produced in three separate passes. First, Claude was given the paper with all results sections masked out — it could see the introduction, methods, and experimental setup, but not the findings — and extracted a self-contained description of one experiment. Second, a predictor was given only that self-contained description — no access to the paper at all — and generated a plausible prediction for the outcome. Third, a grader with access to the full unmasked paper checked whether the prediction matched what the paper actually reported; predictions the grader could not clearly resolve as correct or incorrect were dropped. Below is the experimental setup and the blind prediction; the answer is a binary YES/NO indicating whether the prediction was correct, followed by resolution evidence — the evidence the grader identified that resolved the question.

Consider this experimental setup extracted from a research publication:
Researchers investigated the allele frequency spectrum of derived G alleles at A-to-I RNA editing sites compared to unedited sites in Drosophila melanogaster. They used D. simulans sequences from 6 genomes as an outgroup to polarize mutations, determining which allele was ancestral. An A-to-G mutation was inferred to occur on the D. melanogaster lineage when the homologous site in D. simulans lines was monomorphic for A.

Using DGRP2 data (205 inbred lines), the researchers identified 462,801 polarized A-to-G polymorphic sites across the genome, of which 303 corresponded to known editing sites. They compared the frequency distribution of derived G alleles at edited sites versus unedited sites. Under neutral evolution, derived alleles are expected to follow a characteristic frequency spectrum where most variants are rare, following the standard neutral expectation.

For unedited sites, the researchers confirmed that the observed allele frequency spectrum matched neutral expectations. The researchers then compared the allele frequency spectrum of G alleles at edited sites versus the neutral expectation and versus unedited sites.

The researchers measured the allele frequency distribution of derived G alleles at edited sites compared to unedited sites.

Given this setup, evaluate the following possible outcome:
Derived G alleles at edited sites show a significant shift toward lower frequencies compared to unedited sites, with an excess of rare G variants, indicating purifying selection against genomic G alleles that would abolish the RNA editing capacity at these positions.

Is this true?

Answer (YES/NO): NO